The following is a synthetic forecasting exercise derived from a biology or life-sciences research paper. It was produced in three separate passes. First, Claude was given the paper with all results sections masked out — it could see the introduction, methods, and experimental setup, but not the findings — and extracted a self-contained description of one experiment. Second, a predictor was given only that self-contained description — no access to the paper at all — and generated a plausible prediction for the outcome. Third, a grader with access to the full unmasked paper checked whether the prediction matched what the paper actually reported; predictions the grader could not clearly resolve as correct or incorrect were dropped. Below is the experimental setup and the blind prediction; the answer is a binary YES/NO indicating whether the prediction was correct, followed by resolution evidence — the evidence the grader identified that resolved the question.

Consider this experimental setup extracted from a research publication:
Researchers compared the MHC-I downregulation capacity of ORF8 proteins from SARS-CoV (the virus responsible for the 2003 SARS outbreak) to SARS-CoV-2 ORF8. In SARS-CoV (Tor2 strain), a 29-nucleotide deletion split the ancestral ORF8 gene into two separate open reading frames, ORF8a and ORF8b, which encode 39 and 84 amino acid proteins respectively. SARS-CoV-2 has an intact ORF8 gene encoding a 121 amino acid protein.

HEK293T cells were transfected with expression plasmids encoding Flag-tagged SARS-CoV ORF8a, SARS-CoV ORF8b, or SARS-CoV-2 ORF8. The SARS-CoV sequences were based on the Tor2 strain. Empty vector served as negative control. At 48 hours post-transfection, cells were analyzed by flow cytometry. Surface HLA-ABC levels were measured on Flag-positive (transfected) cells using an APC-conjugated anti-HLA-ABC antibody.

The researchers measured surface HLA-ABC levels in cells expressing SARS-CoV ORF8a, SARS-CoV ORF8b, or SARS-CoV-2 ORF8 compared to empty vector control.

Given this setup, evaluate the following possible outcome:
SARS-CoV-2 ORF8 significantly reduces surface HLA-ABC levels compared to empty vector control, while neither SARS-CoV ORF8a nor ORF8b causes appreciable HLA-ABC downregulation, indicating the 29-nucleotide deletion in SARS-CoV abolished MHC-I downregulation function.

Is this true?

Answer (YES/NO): YES